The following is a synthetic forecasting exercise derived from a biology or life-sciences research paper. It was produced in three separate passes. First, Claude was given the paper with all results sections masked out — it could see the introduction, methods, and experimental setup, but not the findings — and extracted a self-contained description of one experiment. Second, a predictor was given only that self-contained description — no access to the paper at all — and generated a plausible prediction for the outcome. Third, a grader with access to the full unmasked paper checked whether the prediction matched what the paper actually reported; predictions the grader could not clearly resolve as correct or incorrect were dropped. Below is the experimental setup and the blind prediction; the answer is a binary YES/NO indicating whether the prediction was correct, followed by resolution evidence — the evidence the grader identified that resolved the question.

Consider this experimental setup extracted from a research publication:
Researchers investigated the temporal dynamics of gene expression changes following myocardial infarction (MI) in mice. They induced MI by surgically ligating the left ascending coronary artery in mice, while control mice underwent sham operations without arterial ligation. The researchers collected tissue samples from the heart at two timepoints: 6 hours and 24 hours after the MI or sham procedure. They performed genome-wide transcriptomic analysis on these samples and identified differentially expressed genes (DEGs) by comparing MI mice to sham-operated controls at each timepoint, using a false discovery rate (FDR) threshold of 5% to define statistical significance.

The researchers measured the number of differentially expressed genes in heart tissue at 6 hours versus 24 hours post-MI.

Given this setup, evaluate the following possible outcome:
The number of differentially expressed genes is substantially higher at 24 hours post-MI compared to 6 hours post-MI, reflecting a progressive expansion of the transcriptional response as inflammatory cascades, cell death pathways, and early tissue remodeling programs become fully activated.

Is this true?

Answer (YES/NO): YES